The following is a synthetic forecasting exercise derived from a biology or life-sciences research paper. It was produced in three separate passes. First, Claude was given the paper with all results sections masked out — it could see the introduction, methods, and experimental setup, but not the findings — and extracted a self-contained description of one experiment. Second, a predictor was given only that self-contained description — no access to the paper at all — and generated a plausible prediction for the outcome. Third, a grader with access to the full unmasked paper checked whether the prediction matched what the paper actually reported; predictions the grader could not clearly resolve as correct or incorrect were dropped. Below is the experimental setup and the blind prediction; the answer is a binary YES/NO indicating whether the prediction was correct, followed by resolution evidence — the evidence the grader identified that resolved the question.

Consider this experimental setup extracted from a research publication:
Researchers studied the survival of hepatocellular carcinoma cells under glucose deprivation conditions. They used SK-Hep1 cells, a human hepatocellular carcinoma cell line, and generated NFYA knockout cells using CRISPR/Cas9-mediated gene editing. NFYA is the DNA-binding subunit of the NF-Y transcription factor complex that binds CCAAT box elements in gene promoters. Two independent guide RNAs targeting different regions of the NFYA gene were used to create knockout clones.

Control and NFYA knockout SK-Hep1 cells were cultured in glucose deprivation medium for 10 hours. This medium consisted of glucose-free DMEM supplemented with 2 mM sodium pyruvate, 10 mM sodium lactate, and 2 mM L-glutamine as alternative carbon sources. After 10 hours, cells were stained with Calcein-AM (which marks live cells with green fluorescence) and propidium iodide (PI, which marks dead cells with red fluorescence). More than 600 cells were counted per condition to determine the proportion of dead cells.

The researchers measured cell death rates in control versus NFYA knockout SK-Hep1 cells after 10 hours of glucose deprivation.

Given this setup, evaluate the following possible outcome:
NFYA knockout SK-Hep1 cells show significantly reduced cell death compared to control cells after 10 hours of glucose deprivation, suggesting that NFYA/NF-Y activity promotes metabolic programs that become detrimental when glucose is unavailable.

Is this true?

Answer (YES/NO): YES